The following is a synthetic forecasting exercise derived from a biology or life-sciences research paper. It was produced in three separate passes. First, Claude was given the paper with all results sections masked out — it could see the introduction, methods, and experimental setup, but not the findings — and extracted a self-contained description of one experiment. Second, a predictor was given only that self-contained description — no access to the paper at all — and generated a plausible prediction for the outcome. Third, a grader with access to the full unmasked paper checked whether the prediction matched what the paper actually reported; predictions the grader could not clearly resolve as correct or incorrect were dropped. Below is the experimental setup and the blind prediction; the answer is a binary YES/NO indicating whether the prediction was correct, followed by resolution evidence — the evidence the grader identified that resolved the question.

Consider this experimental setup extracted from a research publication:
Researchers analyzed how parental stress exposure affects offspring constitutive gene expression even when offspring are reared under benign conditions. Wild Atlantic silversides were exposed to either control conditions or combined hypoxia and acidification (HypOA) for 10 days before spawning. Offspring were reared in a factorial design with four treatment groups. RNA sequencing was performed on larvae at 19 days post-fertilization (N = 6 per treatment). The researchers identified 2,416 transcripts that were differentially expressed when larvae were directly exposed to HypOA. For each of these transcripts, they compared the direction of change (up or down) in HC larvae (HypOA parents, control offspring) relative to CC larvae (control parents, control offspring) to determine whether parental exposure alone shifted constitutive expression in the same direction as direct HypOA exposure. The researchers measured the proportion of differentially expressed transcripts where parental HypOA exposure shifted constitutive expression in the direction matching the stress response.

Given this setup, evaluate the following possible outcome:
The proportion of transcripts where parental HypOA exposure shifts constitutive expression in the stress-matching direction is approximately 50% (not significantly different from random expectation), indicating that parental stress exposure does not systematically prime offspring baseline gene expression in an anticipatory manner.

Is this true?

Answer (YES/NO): NO